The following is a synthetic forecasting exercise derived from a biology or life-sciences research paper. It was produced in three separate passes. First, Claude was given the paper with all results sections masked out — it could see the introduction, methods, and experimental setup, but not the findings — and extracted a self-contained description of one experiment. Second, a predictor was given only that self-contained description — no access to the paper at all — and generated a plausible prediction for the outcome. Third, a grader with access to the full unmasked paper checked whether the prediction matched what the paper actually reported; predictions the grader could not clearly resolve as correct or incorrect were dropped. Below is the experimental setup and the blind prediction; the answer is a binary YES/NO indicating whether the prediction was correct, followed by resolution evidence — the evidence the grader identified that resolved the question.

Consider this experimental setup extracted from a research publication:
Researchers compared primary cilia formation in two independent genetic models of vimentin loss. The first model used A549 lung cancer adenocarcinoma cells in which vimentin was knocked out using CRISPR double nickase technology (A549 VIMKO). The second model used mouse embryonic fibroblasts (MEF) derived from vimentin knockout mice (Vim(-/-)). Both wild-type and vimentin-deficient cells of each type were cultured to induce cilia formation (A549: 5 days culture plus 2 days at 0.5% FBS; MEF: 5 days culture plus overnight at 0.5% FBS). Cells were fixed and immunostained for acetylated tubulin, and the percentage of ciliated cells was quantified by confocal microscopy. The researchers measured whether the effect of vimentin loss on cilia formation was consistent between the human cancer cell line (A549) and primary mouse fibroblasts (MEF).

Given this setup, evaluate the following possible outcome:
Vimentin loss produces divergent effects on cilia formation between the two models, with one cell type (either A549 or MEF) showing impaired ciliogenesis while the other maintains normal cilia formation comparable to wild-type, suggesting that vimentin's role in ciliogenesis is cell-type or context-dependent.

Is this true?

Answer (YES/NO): NO